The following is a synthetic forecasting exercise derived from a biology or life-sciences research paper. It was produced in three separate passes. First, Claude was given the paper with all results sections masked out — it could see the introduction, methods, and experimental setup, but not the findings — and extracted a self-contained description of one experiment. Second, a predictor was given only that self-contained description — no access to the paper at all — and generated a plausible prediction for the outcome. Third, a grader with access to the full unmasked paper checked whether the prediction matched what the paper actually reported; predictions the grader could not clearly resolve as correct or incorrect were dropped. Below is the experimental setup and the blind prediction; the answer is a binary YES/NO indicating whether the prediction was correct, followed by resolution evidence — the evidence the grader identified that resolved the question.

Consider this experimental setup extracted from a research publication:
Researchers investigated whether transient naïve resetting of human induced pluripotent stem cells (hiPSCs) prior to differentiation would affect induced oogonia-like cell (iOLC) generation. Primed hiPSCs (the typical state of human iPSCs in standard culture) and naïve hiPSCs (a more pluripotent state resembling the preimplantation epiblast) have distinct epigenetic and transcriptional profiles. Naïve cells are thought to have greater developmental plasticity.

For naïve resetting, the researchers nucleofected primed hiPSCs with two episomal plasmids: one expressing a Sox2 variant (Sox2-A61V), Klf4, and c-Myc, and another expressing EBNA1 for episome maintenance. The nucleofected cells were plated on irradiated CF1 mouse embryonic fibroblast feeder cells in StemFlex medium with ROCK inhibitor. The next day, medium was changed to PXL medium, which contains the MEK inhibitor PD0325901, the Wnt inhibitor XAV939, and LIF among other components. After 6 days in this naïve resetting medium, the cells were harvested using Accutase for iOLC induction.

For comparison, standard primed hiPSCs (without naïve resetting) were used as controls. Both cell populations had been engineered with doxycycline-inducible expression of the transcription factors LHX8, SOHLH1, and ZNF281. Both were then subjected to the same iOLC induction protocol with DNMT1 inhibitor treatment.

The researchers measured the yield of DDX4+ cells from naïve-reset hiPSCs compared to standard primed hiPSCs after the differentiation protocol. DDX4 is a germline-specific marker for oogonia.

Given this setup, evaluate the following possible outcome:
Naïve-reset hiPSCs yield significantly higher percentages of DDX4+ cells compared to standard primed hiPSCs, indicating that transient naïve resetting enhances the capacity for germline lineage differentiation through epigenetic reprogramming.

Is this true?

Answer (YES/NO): NO